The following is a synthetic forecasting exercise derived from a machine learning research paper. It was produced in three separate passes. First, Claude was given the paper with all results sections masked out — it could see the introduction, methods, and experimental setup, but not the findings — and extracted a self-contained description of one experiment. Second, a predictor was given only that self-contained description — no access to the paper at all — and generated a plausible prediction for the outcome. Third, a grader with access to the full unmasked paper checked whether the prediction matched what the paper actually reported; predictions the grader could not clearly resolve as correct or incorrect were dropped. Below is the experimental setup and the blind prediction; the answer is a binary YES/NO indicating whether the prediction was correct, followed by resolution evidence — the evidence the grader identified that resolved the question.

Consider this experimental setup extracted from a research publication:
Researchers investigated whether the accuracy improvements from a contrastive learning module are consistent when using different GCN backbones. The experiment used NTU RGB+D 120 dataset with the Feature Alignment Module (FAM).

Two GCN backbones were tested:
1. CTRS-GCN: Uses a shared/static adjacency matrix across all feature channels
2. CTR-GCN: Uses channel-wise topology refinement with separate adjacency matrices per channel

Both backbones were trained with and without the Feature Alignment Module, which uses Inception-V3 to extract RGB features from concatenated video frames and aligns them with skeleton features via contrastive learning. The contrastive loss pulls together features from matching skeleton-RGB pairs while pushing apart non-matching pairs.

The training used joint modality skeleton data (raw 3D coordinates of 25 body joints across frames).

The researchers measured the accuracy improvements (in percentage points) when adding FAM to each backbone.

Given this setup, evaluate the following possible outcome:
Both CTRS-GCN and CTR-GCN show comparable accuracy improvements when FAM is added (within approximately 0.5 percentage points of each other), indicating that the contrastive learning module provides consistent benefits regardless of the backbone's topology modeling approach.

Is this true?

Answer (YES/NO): YES